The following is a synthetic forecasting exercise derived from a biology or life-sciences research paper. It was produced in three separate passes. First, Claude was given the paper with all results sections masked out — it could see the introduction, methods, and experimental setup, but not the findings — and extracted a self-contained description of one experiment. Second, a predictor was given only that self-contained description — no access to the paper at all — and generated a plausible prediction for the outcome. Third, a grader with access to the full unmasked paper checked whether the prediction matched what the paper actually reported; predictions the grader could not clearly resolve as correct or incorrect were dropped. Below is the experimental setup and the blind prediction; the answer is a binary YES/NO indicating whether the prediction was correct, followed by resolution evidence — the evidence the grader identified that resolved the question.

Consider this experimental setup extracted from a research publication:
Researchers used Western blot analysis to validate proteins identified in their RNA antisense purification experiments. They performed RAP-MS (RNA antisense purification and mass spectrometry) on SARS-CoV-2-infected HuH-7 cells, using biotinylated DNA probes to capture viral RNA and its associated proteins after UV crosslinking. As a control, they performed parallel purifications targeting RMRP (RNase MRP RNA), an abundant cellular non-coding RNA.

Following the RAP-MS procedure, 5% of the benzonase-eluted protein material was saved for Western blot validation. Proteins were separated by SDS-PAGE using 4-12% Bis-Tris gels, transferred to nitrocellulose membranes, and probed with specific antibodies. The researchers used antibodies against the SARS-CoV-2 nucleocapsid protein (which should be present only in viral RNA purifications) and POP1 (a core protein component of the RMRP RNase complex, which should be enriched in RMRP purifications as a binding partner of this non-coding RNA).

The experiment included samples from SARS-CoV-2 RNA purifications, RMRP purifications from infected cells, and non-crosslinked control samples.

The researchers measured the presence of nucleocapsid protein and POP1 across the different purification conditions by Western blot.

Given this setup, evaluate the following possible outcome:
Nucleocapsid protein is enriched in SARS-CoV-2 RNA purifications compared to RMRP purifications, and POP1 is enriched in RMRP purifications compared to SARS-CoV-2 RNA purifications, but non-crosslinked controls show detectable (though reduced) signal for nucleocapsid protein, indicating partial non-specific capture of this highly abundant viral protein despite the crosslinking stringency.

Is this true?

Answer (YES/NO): NO